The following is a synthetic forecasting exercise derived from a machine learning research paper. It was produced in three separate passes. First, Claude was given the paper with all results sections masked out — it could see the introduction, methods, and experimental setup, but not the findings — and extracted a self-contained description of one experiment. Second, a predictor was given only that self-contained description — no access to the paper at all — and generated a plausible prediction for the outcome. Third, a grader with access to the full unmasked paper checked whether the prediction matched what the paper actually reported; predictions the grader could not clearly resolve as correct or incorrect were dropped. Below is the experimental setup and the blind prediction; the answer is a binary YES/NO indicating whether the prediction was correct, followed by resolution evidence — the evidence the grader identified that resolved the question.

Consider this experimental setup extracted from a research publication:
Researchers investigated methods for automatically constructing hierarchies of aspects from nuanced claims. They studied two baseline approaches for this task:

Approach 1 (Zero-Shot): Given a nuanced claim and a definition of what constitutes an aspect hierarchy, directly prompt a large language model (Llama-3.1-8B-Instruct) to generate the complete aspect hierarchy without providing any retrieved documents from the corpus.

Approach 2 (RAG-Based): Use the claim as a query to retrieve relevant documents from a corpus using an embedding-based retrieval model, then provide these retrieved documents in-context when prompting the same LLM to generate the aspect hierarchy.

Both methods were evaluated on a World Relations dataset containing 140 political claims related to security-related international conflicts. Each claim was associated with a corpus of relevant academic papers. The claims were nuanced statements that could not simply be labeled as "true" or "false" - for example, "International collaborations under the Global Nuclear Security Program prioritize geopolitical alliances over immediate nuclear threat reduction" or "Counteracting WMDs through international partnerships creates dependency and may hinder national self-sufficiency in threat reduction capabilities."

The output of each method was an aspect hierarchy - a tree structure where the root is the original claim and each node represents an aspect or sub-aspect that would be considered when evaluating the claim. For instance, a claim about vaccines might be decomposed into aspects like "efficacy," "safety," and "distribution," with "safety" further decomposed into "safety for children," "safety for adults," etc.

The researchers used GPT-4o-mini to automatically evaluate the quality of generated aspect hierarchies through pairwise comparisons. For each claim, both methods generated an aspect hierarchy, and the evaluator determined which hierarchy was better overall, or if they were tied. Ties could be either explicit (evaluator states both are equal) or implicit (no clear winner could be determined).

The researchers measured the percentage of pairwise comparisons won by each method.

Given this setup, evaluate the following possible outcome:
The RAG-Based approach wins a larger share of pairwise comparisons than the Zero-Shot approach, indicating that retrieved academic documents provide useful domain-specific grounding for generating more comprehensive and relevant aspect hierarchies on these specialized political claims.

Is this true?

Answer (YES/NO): YES